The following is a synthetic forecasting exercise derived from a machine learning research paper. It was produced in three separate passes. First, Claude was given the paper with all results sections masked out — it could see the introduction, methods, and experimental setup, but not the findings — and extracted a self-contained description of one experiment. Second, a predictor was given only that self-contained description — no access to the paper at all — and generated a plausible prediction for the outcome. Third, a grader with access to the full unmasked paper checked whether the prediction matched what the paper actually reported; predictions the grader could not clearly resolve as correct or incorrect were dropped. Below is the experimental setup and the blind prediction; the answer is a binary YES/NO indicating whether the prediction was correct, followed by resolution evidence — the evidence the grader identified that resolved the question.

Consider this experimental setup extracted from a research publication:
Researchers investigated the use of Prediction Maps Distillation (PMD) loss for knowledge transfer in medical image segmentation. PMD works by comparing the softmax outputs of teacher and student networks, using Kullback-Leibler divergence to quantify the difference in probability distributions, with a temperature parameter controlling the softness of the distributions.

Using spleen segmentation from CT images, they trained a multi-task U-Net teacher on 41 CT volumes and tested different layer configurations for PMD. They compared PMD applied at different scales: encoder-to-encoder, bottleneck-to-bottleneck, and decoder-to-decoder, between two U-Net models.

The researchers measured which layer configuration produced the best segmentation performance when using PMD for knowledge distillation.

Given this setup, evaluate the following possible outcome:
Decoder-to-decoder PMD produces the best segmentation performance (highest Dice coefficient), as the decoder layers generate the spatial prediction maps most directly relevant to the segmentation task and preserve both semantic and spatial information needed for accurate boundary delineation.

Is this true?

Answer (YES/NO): NO